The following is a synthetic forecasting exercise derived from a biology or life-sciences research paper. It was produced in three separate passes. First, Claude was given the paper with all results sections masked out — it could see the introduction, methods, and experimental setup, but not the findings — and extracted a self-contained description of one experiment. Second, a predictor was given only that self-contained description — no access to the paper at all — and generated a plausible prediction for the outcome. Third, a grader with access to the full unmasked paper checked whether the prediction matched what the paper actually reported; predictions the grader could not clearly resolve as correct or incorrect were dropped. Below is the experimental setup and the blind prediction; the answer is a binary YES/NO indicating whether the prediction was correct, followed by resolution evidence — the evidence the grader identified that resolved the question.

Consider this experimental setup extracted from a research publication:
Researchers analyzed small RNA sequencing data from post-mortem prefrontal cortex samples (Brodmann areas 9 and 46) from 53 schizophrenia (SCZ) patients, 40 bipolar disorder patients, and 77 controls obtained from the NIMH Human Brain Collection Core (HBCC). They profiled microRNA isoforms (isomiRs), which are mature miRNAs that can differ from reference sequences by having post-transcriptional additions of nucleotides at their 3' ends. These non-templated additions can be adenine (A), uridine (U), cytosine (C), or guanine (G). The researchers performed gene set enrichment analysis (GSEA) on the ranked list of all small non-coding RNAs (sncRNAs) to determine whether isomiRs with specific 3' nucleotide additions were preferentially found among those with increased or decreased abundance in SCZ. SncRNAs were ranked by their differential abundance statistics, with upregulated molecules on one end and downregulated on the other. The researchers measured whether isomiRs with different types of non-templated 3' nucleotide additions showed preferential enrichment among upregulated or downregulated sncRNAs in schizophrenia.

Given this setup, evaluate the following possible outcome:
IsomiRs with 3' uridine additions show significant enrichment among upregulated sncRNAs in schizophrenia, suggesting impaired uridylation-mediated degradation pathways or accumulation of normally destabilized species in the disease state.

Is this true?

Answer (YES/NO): NO